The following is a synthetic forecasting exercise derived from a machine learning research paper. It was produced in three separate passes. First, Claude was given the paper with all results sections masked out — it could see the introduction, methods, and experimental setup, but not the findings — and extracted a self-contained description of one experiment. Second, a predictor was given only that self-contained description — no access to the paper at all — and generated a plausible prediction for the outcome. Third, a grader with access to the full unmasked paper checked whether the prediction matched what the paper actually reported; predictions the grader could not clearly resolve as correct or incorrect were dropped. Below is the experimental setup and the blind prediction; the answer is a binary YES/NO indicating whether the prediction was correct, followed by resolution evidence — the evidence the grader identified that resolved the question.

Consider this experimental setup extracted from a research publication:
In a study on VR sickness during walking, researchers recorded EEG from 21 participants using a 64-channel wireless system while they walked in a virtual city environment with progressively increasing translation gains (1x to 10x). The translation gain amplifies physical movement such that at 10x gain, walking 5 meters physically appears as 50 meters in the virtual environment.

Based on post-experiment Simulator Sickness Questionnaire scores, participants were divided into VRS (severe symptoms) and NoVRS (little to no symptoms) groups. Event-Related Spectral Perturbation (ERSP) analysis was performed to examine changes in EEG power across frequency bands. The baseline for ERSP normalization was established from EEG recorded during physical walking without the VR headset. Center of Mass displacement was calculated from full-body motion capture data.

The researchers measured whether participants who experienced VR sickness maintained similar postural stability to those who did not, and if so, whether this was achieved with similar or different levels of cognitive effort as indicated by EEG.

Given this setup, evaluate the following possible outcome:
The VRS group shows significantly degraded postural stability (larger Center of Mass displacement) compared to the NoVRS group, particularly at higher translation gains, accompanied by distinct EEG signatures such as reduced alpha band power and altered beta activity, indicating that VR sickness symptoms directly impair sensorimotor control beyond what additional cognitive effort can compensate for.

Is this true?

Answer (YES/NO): NO